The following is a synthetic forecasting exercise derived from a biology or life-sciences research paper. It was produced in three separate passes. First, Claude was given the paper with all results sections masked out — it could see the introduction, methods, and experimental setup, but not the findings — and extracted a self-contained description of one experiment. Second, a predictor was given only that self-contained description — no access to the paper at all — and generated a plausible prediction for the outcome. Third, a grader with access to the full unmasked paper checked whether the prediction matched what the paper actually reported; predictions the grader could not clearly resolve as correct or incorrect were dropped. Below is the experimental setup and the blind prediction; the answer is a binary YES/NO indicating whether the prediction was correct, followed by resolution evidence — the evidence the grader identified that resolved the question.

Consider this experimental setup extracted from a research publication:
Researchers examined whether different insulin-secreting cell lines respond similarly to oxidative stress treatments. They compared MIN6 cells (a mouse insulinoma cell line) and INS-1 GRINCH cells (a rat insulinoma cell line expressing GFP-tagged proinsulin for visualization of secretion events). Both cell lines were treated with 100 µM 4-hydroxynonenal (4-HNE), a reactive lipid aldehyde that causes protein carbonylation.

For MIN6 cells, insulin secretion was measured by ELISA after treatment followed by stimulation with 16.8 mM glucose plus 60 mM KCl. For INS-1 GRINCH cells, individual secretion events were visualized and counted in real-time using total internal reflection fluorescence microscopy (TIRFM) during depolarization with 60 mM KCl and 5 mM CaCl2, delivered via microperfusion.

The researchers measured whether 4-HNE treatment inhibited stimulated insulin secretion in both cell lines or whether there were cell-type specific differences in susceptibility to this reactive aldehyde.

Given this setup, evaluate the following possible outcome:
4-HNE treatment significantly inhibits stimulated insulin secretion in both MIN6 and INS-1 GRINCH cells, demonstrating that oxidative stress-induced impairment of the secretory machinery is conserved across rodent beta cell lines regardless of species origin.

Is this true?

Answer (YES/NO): YES